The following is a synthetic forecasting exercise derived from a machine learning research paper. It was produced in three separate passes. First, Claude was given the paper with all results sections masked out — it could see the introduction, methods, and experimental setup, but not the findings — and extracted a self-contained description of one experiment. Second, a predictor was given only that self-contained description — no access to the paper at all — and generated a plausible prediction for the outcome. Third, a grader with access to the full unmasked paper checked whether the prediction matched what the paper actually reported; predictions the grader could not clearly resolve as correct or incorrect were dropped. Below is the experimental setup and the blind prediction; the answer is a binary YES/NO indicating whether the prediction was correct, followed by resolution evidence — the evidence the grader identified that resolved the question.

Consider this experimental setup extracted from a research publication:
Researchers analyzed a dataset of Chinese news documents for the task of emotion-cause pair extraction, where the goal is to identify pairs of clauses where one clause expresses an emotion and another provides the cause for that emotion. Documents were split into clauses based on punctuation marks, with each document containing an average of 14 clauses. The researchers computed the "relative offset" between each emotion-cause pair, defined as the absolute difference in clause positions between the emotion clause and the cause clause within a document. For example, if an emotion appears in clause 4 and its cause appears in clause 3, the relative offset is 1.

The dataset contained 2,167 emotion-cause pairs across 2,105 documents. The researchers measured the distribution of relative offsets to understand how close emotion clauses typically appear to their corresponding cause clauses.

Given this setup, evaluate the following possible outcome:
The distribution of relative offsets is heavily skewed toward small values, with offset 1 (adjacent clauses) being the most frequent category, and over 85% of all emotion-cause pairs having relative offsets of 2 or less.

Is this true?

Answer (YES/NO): YES